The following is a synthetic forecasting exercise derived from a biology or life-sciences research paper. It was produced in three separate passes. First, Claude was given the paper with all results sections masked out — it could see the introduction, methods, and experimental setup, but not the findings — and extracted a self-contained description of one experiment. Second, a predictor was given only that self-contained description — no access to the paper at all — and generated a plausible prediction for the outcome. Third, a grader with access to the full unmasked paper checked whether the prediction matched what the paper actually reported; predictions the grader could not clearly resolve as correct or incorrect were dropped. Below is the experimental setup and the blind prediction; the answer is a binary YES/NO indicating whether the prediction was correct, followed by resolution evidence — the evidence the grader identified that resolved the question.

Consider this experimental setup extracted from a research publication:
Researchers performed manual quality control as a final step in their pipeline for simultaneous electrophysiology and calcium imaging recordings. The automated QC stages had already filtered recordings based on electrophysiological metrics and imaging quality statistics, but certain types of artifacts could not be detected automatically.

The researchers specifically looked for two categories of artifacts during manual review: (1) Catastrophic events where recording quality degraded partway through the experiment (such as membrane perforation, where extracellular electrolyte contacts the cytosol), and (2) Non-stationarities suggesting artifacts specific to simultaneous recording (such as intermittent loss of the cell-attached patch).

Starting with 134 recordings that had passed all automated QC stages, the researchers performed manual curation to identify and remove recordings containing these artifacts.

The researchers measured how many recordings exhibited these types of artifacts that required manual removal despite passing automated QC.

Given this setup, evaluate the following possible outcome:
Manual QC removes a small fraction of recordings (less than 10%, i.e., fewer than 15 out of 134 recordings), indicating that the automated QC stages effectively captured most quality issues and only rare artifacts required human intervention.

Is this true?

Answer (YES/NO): NO